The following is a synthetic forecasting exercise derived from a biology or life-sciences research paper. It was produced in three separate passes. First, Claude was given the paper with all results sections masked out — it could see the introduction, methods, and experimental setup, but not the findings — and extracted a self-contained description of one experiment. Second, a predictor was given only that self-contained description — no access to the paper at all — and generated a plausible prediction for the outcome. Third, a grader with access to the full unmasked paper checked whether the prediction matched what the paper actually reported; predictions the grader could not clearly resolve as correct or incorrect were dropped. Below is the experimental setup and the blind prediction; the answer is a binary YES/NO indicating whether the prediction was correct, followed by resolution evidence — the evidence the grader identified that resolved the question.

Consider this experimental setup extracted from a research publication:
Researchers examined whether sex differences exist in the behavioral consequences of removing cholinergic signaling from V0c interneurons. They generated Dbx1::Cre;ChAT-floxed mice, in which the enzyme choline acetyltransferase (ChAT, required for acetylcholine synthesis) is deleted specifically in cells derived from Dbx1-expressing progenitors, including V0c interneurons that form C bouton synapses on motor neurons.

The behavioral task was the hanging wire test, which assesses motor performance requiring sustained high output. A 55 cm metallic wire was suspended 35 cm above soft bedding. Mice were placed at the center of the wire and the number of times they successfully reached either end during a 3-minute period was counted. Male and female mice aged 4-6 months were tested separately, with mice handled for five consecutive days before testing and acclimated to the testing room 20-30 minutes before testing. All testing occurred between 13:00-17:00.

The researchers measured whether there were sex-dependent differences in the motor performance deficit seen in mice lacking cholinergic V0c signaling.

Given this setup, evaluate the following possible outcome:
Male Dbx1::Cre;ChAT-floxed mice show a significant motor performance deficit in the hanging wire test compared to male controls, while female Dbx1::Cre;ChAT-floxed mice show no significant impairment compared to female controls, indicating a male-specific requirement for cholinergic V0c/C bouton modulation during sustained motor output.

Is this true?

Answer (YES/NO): NO